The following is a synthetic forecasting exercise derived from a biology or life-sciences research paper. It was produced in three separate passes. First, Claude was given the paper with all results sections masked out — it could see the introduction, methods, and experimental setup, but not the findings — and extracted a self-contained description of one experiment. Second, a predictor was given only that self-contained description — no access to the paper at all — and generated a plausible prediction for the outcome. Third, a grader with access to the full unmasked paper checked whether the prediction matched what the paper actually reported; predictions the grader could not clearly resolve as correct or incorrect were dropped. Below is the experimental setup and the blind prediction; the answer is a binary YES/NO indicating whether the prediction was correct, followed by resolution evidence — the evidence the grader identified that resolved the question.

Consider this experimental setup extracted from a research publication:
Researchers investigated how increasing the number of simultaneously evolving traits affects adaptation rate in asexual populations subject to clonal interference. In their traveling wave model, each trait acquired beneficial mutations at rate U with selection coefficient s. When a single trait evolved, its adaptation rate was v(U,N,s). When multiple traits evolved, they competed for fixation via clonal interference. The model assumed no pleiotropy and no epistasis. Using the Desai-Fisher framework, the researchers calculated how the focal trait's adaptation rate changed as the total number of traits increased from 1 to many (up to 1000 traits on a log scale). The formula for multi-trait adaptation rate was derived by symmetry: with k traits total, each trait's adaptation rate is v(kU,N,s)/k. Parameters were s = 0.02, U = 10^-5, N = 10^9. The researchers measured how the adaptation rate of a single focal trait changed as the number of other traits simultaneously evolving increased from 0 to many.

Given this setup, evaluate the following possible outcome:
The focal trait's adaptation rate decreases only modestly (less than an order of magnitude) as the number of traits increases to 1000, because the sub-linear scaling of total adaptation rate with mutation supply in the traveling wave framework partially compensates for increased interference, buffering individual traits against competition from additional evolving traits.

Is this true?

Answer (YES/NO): YES